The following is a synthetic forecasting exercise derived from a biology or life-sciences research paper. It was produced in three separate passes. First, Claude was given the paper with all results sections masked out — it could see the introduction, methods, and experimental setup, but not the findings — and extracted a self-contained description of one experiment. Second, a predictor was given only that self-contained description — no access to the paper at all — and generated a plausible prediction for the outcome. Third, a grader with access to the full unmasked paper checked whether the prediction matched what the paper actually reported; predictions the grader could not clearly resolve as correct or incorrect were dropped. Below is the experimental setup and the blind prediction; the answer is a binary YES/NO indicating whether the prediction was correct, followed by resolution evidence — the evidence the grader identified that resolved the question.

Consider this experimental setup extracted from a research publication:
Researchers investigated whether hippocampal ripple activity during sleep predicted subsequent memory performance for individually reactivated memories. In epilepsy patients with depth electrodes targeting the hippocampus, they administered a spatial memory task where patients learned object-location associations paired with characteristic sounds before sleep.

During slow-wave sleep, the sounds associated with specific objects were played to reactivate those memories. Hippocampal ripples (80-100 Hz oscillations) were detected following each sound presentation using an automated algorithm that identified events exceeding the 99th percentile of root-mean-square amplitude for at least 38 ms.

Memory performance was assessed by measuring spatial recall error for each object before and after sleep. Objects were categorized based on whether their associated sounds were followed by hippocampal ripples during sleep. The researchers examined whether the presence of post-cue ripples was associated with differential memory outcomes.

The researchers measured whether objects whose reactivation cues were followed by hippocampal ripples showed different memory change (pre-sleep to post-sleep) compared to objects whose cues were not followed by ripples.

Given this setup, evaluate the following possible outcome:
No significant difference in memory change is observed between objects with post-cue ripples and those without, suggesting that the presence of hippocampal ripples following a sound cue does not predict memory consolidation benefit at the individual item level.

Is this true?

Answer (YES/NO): YES